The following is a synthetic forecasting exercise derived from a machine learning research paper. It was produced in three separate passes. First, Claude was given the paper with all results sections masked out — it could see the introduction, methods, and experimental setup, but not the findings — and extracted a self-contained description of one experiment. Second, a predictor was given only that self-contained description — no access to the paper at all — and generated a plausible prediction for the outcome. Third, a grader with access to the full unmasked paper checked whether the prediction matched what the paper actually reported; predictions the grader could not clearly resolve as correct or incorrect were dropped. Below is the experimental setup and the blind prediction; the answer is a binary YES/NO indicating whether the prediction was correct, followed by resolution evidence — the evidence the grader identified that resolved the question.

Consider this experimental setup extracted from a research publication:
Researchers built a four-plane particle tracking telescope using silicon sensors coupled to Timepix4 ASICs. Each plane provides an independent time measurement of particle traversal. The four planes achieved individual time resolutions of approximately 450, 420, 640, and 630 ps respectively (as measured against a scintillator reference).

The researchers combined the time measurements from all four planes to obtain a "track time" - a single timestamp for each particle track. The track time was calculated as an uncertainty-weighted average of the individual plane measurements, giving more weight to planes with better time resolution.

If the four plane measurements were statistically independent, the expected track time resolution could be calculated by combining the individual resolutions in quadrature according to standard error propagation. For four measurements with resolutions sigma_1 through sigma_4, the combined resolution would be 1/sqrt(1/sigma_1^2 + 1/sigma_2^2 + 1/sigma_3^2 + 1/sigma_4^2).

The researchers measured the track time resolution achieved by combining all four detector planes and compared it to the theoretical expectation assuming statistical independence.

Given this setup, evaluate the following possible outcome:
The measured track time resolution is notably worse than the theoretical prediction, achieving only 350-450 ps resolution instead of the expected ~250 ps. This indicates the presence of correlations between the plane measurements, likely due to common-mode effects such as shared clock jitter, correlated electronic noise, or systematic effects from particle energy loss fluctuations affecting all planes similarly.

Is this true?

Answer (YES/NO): NO